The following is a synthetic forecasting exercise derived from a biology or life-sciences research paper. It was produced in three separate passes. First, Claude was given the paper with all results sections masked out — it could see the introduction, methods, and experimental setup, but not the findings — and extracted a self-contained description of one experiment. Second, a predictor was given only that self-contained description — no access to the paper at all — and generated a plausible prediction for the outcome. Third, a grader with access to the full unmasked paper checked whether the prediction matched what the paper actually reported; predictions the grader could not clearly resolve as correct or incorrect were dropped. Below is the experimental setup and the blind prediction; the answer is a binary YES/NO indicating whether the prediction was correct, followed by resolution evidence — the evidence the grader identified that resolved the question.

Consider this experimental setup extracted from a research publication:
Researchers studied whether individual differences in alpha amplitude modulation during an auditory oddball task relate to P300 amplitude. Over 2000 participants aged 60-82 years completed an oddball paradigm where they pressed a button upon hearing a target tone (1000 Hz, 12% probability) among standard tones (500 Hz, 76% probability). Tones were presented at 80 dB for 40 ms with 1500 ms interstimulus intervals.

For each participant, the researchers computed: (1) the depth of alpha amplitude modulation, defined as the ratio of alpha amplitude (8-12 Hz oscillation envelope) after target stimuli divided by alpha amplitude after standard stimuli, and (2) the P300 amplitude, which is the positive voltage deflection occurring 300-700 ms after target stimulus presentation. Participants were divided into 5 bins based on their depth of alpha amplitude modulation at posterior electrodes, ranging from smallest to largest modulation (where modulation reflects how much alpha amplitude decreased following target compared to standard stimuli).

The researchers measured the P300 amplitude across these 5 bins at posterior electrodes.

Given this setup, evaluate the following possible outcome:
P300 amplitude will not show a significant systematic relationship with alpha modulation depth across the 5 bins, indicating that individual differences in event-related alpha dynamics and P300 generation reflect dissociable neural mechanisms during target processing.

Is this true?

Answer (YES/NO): NO